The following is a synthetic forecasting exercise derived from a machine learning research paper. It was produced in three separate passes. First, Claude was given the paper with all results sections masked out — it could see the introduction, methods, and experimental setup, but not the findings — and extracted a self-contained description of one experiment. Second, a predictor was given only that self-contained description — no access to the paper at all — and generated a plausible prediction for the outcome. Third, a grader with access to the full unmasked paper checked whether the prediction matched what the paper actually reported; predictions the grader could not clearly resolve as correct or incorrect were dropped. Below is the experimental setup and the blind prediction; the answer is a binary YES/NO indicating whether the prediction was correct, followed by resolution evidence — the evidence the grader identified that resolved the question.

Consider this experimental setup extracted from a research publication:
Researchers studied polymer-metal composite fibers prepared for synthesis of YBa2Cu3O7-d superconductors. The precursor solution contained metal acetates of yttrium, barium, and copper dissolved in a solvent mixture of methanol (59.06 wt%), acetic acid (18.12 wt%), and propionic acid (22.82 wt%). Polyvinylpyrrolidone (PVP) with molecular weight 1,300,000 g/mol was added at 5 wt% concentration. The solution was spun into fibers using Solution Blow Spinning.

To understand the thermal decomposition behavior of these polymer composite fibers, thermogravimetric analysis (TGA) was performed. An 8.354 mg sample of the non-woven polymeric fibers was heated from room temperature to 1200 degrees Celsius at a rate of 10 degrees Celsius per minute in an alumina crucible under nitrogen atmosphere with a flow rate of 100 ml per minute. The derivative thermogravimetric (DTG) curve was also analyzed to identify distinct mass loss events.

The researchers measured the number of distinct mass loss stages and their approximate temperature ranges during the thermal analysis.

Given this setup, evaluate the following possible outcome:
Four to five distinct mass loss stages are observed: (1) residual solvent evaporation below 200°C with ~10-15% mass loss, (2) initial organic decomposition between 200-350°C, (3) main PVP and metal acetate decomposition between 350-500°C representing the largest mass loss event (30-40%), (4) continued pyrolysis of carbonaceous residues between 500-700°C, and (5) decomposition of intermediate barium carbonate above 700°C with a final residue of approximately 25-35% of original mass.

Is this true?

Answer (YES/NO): NO